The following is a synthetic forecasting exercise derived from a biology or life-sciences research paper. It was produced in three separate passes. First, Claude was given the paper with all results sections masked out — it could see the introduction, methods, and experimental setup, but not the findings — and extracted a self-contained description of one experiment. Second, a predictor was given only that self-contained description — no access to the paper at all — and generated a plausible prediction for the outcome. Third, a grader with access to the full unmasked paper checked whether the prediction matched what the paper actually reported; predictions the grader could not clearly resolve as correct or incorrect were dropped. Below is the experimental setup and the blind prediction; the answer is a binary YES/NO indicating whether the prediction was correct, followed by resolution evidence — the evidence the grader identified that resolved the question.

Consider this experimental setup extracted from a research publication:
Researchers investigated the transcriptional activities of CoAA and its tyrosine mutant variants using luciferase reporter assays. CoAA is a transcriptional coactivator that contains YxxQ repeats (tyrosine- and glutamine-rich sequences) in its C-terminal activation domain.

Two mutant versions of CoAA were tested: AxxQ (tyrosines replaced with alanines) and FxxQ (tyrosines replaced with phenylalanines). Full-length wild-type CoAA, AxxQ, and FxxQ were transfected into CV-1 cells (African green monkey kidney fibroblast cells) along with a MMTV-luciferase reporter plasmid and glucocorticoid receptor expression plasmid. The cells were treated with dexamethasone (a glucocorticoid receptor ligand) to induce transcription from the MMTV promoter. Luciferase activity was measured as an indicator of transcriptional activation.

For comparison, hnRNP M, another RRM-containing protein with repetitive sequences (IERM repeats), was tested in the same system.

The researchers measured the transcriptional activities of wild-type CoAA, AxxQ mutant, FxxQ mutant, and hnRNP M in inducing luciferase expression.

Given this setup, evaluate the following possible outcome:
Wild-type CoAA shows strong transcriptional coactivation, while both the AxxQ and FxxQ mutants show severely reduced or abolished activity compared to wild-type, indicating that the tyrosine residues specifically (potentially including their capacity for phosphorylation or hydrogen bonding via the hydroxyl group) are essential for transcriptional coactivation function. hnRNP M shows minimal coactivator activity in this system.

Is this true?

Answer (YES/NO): NO